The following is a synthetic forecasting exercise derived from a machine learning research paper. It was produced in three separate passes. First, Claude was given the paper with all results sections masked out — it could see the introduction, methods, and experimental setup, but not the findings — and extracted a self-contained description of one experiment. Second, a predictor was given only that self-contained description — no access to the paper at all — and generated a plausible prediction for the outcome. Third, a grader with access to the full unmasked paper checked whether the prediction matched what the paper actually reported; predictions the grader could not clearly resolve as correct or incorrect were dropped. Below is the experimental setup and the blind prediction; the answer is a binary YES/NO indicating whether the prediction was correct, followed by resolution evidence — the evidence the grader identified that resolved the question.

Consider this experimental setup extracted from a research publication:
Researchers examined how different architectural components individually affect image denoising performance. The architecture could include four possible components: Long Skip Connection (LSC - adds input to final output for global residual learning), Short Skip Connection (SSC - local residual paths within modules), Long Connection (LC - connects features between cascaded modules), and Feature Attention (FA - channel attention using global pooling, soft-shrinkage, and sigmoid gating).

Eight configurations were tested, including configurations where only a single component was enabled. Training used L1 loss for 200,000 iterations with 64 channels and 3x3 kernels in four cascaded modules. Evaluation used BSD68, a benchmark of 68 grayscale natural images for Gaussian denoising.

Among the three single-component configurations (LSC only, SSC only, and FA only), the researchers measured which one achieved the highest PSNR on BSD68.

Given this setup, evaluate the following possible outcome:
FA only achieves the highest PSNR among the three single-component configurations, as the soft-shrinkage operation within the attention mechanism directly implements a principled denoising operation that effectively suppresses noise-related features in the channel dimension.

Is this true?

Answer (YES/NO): NO